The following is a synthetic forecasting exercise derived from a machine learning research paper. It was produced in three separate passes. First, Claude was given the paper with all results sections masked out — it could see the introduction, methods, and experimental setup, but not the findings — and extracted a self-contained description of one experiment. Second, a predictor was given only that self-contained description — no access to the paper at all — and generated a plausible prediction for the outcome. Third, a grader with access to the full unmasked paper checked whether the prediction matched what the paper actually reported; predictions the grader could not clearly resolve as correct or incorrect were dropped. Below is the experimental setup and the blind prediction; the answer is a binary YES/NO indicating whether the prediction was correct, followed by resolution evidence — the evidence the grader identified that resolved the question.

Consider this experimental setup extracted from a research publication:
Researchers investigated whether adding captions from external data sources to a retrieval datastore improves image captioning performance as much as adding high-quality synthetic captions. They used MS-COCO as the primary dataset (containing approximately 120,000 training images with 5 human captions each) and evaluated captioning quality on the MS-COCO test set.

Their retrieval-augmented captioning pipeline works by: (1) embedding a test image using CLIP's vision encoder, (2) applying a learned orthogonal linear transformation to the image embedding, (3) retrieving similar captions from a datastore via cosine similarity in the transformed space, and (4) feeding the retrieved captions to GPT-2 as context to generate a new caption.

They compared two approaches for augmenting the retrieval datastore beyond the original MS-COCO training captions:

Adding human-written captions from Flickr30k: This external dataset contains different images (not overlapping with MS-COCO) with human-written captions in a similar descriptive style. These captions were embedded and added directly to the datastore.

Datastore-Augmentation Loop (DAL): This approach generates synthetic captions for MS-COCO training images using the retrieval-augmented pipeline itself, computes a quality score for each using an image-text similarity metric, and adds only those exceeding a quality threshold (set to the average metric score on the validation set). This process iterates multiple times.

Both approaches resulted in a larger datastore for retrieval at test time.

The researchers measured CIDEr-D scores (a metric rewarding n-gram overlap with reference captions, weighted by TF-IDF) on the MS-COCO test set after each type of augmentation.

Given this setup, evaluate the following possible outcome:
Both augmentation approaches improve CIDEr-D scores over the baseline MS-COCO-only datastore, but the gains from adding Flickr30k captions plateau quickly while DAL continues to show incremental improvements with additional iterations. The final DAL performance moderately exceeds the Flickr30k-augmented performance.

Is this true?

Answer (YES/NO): NO